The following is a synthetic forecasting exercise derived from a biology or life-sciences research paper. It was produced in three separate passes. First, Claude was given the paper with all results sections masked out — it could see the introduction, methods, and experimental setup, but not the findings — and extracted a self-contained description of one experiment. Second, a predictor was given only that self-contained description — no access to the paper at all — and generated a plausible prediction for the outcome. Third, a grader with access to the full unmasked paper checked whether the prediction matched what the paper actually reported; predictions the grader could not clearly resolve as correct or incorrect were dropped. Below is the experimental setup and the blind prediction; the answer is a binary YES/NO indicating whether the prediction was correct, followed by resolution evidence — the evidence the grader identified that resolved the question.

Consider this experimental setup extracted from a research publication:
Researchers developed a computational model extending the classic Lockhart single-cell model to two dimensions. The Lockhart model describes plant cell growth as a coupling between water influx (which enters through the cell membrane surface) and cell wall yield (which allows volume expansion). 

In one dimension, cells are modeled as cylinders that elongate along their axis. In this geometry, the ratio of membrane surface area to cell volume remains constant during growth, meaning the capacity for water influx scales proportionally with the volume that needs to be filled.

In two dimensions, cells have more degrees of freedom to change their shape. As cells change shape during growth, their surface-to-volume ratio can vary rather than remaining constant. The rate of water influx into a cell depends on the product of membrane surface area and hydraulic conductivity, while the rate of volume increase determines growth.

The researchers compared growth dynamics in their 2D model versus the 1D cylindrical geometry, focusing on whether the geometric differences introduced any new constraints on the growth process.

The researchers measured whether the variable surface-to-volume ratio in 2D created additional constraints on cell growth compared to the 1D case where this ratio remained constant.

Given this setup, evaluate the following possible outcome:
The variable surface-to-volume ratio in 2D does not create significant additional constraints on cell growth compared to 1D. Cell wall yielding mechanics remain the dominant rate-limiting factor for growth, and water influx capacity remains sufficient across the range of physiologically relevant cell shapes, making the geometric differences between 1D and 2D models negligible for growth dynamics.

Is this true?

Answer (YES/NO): NO